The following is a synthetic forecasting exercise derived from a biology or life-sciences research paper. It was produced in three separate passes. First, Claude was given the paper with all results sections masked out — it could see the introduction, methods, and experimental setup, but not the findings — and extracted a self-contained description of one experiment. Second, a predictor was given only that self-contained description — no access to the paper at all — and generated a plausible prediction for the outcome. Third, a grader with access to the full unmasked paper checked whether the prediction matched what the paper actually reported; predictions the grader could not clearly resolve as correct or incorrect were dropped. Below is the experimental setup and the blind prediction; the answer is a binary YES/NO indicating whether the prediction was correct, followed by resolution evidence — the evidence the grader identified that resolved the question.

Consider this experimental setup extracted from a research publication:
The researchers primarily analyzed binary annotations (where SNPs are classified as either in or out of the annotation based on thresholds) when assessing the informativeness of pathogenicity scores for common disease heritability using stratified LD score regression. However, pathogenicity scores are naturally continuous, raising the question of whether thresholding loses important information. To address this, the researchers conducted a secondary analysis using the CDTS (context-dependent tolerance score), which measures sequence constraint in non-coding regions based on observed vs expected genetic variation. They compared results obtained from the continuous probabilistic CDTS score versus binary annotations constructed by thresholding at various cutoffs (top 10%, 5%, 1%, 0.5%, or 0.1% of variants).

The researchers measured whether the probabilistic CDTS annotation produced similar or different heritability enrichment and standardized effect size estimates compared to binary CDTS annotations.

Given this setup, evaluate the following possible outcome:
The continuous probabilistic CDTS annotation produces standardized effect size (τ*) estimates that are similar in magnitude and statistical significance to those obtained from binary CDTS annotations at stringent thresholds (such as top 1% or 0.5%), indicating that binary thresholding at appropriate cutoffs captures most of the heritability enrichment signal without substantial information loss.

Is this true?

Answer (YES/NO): YES